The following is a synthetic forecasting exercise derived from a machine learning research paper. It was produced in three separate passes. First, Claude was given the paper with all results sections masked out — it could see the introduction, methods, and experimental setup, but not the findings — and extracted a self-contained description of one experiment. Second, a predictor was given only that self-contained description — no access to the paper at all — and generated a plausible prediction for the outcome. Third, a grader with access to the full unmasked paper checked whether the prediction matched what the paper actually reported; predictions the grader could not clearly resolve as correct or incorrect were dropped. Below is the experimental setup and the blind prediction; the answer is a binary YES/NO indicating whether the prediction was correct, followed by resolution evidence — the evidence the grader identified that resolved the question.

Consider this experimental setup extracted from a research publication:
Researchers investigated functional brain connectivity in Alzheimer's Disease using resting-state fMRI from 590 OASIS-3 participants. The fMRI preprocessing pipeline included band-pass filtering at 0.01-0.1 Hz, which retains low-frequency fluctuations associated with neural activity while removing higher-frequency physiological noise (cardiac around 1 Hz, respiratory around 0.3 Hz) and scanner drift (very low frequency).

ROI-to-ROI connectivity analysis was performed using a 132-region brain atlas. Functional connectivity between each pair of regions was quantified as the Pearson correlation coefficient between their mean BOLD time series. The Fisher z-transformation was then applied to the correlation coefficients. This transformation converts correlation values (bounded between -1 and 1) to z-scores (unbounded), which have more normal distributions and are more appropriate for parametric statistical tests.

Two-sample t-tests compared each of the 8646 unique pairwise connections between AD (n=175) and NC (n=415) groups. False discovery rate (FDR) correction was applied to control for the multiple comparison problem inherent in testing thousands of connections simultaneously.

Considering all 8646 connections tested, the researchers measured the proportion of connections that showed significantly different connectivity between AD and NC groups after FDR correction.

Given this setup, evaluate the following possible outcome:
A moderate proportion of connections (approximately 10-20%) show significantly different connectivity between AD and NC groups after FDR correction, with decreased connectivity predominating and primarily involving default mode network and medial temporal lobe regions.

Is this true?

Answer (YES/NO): NO